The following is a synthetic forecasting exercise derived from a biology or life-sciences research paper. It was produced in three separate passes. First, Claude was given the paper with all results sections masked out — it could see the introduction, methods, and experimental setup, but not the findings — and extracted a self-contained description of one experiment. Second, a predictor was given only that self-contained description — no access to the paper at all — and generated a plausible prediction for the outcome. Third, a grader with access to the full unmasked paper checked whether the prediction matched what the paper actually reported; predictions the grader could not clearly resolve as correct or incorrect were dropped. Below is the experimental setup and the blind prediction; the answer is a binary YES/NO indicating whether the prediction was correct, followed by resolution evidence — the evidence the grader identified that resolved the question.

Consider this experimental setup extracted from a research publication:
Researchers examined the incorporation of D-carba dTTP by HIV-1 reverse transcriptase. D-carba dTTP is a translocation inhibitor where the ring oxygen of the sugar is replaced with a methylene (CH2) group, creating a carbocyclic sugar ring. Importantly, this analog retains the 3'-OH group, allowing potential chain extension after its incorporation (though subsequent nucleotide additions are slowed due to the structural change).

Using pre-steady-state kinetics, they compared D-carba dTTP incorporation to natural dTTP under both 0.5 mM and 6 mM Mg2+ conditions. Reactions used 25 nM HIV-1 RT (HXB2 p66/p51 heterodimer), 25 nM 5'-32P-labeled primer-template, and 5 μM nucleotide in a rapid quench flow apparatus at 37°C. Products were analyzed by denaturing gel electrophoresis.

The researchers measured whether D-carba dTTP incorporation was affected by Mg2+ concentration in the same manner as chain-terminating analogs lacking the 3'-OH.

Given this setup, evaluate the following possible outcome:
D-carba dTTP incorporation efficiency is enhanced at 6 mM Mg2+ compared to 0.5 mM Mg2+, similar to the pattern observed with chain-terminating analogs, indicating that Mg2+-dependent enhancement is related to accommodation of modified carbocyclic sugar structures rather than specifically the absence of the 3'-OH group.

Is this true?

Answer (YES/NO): NO